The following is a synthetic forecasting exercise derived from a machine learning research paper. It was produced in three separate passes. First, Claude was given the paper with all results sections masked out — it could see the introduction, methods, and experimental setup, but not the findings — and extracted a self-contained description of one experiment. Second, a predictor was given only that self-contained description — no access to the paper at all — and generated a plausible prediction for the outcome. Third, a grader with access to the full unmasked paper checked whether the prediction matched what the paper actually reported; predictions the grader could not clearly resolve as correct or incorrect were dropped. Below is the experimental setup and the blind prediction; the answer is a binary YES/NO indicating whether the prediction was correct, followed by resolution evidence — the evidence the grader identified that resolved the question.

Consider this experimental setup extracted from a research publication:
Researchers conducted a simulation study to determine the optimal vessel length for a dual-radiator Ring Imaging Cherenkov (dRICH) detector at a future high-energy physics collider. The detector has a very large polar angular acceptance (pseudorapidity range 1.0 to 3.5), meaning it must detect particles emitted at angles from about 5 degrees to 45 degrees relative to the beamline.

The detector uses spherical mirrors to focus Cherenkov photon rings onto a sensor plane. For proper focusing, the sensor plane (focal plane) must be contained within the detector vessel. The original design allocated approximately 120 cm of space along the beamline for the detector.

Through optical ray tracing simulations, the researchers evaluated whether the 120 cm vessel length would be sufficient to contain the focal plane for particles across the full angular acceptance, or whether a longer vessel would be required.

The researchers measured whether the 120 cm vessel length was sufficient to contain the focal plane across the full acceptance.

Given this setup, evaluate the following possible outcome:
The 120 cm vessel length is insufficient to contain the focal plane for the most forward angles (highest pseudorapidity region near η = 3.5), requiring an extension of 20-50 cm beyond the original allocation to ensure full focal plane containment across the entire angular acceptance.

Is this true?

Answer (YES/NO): NO